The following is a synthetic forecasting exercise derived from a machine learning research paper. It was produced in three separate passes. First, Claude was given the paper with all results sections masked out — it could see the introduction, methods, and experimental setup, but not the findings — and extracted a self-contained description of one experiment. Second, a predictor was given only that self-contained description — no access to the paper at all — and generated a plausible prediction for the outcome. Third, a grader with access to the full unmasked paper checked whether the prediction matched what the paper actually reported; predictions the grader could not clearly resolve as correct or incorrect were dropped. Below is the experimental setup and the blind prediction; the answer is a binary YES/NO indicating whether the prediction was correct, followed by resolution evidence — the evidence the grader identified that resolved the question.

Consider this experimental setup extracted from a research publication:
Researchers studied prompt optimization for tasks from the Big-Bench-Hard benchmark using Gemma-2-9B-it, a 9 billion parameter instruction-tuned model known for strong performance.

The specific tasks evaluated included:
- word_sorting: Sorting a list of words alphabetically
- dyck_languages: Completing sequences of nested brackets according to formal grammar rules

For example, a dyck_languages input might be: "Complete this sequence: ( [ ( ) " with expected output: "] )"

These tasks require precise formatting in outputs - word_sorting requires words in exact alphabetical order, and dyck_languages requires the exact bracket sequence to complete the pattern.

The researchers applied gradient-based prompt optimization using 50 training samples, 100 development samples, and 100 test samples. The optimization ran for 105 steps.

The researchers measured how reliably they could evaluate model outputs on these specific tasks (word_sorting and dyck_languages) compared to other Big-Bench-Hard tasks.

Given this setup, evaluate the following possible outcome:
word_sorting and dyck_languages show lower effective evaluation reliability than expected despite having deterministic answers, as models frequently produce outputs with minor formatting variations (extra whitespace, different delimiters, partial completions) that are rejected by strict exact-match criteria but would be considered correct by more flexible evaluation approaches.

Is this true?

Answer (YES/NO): YES